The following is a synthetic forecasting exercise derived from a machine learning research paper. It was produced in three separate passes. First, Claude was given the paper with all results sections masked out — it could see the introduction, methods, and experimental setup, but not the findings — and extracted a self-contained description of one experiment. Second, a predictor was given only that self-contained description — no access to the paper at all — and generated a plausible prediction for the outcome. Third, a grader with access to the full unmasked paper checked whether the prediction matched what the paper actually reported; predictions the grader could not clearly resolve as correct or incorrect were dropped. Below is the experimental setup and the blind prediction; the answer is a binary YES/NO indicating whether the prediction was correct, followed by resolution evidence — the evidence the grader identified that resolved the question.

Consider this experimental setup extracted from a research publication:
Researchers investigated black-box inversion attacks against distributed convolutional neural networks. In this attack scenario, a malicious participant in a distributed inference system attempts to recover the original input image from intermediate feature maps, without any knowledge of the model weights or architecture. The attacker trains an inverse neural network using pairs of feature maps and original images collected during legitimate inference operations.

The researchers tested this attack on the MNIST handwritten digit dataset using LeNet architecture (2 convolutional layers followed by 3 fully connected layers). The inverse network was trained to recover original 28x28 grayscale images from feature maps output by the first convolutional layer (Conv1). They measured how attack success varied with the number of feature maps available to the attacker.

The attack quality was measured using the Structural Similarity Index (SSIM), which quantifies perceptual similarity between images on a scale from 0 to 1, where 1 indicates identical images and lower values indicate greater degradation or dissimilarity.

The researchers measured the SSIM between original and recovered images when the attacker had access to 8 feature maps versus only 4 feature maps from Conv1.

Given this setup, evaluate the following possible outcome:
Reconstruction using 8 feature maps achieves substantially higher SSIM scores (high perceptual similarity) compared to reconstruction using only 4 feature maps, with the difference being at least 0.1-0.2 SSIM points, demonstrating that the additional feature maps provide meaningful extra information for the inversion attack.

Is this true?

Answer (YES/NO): YES